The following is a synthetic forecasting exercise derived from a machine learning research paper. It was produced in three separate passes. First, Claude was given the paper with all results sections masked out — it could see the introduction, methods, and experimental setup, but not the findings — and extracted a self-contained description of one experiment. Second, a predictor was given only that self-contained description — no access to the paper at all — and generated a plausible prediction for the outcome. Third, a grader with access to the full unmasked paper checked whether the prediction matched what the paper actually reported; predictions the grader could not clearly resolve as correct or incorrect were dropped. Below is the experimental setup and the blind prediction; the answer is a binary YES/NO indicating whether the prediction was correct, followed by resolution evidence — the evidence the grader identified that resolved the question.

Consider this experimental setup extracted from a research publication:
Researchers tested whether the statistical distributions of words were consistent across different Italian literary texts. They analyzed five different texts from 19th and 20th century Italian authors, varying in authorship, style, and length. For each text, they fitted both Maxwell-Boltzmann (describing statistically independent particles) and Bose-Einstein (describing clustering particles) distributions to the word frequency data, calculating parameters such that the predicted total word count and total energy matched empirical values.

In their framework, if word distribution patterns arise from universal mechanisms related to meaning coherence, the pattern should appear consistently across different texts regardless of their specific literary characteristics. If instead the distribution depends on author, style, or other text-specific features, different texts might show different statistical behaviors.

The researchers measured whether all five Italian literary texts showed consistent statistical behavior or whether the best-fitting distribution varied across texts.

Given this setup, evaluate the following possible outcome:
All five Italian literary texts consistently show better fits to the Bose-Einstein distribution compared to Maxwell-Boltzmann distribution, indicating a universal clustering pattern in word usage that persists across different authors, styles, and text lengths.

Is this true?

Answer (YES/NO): YES